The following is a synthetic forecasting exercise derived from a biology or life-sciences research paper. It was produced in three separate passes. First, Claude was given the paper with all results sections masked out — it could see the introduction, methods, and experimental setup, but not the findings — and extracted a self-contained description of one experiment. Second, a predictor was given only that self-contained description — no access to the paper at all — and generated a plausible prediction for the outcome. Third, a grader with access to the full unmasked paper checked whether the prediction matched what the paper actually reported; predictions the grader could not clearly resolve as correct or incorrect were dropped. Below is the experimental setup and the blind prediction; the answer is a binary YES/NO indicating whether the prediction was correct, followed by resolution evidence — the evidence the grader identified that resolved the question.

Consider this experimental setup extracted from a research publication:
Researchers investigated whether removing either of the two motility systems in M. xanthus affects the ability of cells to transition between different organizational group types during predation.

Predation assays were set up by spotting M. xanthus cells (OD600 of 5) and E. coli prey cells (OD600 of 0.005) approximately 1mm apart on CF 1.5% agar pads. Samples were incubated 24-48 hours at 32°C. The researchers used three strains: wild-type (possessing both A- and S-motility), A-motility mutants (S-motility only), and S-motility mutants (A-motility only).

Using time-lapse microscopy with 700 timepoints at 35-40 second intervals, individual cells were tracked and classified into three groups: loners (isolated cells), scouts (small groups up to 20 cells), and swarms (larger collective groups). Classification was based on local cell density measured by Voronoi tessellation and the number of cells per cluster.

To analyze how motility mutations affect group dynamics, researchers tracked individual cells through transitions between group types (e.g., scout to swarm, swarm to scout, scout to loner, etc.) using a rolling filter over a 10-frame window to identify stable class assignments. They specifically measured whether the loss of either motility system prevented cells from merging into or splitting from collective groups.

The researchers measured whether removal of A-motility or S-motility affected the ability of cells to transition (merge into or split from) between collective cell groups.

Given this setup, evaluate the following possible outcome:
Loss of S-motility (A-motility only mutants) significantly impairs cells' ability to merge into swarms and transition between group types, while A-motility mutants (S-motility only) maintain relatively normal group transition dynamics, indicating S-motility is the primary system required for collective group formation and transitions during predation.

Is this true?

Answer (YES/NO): NO